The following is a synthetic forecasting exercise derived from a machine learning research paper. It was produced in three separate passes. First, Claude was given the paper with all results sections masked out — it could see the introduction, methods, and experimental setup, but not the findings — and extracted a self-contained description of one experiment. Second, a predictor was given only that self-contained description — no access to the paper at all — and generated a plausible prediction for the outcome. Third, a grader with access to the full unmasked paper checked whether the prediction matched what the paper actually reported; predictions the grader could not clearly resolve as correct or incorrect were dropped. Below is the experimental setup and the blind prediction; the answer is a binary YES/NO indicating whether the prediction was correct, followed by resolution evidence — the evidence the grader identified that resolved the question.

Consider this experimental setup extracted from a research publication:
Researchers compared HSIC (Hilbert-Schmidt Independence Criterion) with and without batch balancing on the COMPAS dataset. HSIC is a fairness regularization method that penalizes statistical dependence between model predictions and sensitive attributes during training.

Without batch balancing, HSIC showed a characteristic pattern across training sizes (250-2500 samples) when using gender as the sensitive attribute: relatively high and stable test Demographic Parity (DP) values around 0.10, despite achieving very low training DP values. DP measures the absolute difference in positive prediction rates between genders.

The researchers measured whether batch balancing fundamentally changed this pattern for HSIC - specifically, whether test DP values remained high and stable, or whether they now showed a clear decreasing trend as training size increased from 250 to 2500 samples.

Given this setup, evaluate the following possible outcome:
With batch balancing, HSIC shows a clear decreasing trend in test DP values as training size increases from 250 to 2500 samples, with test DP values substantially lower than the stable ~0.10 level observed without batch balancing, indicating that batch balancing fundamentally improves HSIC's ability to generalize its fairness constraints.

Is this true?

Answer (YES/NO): YES